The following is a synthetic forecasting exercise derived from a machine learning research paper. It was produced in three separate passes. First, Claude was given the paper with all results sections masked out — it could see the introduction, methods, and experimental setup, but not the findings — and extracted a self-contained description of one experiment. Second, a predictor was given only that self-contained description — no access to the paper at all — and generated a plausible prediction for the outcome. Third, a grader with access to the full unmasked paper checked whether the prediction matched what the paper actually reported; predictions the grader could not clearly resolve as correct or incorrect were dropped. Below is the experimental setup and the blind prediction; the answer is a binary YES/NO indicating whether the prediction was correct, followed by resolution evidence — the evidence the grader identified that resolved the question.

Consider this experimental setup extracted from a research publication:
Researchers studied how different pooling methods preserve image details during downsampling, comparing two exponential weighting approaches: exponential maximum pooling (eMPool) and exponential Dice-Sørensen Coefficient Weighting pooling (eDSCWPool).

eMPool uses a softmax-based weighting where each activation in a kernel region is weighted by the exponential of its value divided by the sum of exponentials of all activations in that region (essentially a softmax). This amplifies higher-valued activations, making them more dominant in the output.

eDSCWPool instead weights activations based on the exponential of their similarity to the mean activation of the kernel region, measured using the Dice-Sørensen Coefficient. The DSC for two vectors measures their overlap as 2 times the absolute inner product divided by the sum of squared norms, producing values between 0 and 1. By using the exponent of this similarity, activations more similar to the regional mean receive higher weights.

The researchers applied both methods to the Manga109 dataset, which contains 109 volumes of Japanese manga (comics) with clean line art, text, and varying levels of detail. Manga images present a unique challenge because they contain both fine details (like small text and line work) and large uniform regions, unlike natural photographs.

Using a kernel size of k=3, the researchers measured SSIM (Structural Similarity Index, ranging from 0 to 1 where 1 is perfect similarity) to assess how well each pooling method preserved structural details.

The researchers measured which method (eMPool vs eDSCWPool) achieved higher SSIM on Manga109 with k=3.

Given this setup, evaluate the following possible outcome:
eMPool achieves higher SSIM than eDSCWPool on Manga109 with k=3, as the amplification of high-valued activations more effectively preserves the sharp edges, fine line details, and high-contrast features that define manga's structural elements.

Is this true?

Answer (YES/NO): NO